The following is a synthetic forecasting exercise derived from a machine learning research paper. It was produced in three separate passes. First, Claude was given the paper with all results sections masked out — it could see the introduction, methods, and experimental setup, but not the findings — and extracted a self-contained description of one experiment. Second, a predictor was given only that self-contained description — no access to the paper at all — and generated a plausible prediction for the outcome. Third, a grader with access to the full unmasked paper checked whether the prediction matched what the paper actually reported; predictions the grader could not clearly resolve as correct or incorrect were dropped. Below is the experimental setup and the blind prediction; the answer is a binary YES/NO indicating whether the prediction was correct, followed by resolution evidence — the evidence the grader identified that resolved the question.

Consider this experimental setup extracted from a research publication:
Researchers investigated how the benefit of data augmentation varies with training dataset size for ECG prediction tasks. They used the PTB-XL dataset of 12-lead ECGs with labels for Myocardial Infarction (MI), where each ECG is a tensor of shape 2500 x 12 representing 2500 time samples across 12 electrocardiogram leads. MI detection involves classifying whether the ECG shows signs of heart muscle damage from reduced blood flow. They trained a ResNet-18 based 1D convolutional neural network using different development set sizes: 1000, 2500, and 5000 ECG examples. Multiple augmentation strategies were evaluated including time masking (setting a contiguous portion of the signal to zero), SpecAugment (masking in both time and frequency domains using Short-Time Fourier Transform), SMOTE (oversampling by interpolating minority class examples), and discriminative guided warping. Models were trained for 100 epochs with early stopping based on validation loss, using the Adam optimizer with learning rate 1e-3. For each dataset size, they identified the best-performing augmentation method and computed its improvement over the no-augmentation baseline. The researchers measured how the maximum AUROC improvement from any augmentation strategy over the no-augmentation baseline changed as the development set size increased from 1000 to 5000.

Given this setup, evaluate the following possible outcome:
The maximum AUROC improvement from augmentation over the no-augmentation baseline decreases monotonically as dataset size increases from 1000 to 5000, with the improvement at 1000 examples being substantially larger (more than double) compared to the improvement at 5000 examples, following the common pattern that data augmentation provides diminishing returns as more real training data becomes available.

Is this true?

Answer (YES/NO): YES